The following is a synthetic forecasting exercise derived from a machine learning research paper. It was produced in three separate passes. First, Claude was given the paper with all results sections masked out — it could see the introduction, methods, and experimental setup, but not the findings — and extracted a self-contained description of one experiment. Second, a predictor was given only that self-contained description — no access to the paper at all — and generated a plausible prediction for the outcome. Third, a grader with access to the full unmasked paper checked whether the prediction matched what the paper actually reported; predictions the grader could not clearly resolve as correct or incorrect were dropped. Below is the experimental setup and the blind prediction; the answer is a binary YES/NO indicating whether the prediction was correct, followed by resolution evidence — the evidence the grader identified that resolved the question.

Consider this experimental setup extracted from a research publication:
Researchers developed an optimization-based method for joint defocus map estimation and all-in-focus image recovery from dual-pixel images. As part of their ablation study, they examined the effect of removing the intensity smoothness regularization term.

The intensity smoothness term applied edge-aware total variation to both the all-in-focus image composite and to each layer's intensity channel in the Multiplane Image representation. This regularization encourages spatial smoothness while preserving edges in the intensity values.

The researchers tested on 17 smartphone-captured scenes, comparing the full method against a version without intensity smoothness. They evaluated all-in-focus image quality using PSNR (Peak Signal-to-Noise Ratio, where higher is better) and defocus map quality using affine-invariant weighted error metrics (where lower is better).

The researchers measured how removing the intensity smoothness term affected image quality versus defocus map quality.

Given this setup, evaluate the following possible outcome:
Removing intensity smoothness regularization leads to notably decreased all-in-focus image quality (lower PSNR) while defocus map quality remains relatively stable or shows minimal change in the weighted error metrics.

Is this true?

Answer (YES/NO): YES